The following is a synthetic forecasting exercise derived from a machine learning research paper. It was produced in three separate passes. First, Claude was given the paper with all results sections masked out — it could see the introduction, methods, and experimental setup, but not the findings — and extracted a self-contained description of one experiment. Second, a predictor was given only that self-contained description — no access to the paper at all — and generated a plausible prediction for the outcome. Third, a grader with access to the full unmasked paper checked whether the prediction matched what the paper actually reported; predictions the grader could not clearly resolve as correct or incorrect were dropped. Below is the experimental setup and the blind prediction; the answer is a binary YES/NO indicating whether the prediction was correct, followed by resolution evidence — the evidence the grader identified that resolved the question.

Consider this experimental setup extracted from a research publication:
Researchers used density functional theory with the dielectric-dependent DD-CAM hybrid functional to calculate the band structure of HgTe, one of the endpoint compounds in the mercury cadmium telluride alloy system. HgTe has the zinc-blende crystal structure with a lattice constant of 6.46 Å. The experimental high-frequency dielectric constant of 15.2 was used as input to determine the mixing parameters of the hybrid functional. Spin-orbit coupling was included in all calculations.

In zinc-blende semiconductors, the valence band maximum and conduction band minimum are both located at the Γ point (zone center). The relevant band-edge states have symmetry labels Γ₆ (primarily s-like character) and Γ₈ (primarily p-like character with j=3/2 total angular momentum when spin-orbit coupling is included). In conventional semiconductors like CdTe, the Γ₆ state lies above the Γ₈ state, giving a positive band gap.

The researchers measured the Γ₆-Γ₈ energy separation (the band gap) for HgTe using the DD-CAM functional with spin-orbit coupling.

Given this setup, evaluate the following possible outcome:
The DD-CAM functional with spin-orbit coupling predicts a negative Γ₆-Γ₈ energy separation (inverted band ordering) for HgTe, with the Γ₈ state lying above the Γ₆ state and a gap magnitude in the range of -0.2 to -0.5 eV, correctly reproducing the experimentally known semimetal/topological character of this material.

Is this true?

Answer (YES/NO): YES